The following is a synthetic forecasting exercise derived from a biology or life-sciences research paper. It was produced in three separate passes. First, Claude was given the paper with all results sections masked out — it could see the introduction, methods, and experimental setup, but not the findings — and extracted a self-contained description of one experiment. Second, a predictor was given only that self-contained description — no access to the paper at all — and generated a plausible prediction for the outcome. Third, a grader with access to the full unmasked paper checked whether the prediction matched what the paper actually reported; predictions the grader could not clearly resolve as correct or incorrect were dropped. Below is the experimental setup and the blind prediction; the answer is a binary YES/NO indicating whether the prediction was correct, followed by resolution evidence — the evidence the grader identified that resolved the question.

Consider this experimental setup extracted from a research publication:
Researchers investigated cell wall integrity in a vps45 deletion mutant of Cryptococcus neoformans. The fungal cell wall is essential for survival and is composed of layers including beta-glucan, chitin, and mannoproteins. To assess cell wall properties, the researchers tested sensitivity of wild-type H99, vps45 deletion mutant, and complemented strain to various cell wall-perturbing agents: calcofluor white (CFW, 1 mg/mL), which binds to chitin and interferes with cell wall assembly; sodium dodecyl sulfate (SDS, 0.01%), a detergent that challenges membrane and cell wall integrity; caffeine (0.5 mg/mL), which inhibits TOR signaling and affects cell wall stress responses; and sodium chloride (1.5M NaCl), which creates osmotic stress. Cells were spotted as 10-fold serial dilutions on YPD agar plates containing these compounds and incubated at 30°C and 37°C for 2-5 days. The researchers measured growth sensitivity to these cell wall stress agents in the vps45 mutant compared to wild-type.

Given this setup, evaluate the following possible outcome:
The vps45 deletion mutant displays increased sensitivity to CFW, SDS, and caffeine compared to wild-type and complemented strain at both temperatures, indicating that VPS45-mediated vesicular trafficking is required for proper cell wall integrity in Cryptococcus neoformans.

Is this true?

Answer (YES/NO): YES